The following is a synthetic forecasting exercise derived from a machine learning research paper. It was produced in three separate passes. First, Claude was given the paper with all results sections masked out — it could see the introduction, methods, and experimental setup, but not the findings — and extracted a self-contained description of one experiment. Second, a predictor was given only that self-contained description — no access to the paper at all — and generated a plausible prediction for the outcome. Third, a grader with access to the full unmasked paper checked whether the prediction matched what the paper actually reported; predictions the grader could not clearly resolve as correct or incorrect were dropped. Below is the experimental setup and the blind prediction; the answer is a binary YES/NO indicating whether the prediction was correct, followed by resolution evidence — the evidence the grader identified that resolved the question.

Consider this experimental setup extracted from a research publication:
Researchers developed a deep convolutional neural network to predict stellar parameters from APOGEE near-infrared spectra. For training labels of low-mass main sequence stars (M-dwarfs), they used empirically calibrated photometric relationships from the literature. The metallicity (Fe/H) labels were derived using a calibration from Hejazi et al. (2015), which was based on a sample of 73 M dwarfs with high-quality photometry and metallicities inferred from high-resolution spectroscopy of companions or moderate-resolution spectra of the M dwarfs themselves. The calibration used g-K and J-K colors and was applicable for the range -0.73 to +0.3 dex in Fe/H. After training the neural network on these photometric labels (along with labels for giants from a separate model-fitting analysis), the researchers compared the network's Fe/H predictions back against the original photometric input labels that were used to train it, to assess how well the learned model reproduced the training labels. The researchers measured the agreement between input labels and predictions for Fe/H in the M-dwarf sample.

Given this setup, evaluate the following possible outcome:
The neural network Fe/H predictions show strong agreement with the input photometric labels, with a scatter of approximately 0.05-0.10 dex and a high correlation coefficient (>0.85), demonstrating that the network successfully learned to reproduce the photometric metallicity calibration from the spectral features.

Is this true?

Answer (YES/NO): NO